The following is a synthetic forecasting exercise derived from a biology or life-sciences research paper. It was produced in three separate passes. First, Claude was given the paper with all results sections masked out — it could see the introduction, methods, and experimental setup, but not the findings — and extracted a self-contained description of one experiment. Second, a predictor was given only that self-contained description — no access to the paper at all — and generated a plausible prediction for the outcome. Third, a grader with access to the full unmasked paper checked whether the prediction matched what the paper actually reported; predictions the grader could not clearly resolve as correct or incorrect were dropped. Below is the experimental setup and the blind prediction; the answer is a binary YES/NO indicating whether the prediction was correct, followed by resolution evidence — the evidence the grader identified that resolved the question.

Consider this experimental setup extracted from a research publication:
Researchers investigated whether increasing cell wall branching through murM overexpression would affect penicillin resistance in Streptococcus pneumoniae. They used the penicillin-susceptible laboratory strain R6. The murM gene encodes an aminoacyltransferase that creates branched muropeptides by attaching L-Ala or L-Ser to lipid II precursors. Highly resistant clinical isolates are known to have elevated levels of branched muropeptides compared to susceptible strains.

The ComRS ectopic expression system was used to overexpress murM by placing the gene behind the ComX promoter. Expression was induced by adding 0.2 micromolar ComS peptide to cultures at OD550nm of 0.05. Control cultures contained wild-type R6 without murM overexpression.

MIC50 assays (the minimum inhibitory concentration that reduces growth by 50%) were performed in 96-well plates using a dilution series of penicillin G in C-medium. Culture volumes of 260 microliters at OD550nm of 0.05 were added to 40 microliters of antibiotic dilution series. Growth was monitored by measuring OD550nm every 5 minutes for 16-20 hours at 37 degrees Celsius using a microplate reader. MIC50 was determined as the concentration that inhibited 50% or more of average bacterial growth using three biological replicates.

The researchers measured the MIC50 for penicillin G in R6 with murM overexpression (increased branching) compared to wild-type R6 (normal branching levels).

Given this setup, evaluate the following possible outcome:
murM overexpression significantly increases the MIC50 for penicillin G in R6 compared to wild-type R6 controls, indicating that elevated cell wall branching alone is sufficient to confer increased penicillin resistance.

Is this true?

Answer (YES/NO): NO